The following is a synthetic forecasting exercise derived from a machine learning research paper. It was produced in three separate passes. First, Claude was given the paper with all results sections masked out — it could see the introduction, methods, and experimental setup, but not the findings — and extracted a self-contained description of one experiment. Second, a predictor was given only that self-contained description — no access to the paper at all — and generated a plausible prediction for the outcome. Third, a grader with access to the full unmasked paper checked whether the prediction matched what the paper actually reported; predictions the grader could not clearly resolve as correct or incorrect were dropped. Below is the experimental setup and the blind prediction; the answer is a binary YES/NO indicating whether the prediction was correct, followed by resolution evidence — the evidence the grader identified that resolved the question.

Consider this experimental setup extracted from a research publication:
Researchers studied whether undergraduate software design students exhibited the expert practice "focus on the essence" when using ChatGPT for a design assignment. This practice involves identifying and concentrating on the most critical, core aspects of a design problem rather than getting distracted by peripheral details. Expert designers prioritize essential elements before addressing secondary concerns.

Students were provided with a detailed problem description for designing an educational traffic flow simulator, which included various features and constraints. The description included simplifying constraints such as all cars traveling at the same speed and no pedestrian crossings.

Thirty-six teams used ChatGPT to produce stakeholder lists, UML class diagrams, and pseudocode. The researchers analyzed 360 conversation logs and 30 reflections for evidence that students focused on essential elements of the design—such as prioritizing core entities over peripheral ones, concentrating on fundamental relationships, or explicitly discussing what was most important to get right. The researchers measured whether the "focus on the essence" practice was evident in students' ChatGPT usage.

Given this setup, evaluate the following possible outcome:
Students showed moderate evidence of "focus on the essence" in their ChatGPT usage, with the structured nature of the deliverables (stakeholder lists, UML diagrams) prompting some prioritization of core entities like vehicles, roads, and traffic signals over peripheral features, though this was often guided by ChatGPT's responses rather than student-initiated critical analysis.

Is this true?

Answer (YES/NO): NO